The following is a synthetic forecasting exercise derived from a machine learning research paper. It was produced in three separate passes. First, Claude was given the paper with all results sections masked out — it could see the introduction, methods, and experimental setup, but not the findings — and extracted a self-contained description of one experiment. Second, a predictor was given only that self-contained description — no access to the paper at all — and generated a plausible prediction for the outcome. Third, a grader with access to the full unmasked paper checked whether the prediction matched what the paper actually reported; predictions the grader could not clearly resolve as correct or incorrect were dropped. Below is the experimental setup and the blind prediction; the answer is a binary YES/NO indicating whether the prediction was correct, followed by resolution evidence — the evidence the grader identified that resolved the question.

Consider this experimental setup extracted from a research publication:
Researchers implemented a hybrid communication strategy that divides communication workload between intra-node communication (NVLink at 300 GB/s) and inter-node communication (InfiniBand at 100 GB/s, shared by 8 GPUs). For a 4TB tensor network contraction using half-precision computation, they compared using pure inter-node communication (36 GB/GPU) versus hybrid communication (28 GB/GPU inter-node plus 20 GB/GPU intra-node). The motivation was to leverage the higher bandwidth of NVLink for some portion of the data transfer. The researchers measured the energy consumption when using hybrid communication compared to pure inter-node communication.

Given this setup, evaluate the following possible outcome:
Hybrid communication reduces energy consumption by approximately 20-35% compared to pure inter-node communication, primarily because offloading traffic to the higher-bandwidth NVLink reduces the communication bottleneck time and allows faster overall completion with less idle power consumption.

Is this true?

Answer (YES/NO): NO